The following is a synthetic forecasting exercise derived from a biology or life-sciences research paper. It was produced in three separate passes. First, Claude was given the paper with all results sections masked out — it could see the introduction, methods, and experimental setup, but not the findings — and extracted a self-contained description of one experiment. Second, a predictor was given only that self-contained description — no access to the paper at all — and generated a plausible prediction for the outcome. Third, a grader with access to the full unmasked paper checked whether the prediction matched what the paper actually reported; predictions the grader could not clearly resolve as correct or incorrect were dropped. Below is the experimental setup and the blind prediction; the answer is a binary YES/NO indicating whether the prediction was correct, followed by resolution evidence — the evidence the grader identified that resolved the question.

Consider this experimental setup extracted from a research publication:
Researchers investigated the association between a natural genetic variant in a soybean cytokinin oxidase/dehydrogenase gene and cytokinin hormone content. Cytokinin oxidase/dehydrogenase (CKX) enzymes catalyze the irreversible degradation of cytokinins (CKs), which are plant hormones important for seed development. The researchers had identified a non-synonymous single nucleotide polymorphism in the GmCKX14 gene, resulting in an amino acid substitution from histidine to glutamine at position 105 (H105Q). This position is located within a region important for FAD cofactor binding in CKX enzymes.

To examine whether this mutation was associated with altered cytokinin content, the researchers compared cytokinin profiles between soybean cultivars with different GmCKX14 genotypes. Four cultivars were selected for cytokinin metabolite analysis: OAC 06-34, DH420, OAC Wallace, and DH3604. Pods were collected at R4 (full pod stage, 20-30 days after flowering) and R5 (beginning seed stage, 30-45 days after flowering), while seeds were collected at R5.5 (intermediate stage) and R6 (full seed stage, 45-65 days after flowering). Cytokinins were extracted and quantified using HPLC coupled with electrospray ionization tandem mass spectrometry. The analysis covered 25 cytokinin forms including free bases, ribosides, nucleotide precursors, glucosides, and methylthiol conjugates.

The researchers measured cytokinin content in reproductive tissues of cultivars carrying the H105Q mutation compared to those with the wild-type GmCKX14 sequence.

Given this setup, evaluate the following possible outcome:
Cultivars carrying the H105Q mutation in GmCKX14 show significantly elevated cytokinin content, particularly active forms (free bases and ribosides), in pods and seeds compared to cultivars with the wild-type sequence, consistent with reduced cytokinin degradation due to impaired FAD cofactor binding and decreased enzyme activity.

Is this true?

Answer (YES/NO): NO